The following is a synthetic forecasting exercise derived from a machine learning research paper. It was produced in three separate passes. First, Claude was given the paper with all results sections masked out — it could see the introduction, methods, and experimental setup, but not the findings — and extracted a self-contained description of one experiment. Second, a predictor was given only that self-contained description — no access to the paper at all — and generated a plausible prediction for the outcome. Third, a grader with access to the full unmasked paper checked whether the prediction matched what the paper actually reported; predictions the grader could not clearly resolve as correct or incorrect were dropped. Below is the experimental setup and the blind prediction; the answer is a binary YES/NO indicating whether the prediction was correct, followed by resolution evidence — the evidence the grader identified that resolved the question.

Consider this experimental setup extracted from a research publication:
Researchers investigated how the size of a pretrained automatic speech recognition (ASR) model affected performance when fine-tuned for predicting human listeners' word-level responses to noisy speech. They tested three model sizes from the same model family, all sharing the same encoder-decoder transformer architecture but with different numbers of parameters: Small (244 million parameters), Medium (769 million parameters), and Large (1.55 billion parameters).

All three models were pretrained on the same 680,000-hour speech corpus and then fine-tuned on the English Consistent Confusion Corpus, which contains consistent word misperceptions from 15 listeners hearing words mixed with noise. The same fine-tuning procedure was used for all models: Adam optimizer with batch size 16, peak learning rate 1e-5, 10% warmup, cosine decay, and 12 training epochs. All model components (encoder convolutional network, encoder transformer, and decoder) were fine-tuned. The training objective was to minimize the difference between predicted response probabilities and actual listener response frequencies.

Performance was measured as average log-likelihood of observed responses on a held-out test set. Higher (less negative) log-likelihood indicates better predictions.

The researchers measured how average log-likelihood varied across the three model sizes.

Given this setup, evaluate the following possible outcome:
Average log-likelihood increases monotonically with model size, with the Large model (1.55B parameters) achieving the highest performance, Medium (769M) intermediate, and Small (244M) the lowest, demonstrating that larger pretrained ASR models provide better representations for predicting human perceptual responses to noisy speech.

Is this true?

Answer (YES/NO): YES